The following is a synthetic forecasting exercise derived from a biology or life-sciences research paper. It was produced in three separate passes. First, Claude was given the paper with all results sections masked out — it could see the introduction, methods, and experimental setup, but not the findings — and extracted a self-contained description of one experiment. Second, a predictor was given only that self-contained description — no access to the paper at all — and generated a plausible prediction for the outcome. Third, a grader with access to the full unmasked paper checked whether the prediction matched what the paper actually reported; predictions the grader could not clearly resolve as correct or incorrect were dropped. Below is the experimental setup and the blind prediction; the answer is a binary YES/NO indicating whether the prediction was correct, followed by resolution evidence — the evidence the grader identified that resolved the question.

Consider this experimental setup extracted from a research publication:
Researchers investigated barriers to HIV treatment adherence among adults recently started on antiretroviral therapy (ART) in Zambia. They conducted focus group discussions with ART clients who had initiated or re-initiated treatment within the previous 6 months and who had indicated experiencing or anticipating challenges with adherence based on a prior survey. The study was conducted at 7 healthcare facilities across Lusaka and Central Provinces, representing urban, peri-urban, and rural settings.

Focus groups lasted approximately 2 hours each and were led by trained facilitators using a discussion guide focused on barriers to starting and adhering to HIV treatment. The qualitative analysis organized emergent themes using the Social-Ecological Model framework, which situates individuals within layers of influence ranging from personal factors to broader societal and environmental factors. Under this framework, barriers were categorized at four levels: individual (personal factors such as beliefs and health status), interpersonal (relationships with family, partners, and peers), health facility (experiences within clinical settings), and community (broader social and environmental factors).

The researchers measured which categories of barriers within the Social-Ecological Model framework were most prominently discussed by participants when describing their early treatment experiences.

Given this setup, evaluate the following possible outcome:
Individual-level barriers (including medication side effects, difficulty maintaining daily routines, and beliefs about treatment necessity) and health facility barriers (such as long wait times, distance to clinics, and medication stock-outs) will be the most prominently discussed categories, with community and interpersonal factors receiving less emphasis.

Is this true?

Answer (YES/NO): NO